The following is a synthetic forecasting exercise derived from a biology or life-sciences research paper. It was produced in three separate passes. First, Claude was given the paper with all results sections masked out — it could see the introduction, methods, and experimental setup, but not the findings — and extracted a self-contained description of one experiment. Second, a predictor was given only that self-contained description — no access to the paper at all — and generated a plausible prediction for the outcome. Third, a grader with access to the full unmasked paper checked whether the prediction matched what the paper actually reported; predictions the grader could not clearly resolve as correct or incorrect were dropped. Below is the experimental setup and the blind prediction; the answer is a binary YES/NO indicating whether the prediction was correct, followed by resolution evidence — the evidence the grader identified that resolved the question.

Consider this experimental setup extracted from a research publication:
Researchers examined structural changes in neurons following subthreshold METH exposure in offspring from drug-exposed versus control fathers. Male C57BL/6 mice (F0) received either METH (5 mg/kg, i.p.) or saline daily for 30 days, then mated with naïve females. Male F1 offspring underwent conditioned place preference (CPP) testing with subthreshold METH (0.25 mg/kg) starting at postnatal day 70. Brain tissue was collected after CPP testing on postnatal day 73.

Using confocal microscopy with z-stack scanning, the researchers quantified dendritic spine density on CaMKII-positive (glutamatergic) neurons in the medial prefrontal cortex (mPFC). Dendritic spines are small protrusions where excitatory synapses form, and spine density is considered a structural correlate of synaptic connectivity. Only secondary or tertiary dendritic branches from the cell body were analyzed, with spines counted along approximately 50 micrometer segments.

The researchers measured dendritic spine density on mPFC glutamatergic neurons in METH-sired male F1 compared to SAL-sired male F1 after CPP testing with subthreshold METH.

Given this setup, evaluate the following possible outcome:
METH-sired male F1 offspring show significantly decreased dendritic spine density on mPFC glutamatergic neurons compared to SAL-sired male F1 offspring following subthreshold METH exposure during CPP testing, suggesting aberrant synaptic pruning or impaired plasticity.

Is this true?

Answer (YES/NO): NO